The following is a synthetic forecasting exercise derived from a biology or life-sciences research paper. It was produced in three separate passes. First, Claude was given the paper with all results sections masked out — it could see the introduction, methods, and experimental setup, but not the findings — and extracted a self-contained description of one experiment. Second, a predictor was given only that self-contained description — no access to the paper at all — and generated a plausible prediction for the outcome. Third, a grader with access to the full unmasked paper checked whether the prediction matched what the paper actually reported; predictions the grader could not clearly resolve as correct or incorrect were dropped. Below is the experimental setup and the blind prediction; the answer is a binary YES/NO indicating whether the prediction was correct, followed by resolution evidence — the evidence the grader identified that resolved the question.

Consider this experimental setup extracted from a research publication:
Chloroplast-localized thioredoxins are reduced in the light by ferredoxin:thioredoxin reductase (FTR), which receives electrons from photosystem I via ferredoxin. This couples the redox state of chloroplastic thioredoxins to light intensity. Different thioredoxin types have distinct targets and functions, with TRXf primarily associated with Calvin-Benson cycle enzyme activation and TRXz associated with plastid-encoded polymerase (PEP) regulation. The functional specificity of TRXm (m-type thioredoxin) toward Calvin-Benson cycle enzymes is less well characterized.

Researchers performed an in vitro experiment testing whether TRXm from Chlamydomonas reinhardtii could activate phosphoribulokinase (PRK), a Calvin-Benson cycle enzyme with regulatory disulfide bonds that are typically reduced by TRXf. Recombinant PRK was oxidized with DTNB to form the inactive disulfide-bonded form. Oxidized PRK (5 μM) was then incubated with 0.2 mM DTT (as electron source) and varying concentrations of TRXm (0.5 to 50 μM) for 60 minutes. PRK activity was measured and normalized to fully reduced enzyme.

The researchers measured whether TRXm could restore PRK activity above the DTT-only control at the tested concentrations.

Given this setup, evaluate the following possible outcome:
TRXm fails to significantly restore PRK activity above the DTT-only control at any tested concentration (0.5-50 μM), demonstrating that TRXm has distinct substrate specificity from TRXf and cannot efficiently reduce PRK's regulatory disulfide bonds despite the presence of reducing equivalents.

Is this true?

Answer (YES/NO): NO